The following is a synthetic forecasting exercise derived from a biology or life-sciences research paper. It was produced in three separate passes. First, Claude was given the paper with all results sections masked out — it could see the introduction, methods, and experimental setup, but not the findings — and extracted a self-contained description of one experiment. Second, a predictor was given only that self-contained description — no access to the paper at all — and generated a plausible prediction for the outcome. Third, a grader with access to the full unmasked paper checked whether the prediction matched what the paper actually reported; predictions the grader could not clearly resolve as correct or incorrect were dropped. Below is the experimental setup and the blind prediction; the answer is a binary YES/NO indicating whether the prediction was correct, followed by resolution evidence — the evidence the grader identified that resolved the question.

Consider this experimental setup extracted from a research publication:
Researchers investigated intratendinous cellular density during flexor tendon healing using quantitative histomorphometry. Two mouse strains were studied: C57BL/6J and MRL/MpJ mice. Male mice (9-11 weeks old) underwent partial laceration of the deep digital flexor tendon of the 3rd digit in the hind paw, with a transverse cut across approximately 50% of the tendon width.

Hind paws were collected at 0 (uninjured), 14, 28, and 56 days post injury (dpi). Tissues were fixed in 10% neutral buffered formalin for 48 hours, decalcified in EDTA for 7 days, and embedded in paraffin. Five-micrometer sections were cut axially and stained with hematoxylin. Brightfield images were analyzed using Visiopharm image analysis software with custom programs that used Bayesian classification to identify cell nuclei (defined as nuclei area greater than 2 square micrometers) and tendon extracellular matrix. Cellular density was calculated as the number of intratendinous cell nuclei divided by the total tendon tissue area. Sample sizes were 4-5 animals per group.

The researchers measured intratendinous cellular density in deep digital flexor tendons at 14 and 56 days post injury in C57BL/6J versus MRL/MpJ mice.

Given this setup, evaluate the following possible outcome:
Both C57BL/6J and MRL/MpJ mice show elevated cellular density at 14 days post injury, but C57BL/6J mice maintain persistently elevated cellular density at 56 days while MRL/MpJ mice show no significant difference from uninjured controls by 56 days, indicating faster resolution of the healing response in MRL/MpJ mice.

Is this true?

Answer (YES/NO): NO